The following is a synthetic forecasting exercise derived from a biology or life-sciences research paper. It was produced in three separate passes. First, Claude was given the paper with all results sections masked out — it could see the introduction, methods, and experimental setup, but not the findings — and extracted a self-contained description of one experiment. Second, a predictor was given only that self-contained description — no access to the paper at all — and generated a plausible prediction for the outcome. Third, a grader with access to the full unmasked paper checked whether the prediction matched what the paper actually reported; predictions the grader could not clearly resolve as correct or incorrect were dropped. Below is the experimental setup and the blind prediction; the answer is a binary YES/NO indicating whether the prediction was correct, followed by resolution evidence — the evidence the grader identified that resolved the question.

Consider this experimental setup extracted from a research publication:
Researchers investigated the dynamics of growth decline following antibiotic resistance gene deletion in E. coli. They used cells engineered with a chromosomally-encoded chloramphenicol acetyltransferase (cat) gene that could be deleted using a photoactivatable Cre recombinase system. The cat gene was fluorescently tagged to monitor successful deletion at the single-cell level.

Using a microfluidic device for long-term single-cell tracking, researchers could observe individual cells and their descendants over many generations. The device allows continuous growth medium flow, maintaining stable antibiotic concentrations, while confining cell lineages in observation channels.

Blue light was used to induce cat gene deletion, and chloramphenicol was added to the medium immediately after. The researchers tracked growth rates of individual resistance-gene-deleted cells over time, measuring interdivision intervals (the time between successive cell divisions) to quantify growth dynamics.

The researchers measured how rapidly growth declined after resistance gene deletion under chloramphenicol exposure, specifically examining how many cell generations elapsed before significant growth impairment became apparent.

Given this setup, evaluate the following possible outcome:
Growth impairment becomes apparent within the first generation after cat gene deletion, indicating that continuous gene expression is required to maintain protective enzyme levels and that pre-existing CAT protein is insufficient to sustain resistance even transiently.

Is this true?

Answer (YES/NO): NO